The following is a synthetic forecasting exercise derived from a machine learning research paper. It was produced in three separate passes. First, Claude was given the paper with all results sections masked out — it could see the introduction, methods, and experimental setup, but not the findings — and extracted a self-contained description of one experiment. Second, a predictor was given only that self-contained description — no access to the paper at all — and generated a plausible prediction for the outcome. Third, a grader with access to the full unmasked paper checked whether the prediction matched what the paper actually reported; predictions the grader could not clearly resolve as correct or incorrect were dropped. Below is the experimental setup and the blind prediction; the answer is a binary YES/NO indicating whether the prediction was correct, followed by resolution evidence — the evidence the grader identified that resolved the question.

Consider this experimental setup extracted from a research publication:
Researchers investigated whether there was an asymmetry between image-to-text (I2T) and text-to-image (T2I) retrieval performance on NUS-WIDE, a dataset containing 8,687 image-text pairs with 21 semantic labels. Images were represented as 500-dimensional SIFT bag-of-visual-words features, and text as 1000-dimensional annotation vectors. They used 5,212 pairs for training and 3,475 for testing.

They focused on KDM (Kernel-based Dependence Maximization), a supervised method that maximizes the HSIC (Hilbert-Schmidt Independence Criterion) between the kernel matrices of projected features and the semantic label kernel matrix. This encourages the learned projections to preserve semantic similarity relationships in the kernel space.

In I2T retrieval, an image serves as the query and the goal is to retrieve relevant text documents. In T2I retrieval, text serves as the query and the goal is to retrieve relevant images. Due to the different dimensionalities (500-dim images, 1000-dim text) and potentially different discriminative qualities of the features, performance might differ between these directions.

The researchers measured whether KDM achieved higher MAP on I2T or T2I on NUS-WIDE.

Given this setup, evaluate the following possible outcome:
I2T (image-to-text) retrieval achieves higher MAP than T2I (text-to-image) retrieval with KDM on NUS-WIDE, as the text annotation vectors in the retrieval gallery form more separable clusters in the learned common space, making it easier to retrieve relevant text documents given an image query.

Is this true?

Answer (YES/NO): YES